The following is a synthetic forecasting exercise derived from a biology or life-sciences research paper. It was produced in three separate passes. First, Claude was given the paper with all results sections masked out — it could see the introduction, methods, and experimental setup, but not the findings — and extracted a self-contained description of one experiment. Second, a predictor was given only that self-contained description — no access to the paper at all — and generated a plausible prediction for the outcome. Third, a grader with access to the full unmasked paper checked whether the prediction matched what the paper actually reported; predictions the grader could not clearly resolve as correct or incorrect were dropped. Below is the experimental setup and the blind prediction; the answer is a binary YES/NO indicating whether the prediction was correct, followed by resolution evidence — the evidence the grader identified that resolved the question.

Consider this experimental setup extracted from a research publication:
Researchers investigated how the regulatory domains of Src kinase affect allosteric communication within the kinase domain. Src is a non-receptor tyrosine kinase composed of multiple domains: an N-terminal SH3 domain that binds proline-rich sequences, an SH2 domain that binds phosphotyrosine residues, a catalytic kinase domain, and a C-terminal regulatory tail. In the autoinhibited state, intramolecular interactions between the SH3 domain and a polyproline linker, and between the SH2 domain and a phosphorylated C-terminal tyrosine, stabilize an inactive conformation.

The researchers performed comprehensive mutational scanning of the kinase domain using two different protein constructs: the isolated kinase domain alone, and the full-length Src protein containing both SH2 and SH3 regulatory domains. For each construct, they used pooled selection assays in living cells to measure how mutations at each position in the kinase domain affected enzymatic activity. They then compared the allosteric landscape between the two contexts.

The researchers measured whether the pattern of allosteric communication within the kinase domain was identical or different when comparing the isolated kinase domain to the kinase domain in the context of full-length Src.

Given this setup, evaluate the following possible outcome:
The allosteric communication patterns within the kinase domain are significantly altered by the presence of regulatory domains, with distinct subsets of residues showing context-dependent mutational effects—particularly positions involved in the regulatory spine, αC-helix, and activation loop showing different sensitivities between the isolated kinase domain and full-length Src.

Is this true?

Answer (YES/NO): NO